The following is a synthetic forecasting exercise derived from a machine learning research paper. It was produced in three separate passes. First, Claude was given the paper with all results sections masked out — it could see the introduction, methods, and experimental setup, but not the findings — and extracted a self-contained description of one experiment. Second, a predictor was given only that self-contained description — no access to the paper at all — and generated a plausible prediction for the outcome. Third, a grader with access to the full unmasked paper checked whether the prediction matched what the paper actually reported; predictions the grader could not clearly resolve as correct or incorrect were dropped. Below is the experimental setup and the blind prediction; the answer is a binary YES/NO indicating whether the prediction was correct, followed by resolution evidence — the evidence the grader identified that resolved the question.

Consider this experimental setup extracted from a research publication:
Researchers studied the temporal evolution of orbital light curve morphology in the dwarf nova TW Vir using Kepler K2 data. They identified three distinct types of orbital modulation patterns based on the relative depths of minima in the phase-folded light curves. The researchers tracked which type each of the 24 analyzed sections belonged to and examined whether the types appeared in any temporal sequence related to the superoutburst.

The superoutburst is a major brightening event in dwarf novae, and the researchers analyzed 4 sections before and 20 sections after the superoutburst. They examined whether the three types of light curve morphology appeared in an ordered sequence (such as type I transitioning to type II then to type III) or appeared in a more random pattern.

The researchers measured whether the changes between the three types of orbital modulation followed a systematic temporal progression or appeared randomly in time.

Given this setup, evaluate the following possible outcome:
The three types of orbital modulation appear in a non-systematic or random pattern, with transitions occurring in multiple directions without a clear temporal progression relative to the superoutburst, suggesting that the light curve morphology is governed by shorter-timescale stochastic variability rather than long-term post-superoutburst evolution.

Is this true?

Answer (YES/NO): YES